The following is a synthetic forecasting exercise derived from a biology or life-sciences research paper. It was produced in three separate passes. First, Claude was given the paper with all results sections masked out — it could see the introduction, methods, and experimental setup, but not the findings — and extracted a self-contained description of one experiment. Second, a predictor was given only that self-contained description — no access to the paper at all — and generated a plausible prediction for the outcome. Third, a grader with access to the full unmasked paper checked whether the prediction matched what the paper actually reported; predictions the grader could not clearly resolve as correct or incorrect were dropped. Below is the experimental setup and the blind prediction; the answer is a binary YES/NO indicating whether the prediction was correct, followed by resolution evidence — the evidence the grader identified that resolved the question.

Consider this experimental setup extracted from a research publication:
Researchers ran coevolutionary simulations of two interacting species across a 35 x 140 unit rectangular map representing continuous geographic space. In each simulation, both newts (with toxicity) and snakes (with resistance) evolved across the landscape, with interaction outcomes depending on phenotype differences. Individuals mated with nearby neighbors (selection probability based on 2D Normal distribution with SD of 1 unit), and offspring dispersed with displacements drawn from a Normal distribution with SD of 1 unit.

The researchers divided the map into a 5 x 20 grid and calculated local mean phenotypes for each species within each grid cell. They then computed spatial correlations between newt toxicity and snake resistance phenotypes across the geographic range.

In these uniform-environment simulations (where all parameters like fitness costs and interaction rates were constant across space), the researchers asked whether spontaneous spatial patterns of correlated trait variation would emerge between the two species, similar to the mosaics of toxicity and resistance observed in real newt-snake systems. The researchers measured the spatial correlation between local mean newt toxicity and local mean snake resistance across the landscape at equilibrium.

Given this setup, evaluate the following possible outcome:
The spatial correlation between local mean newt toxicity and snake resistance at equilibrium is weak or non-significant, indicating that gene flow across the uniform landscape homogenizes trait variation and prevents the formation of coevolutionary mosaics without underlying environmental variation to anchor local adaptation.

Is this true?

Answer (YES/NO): YES